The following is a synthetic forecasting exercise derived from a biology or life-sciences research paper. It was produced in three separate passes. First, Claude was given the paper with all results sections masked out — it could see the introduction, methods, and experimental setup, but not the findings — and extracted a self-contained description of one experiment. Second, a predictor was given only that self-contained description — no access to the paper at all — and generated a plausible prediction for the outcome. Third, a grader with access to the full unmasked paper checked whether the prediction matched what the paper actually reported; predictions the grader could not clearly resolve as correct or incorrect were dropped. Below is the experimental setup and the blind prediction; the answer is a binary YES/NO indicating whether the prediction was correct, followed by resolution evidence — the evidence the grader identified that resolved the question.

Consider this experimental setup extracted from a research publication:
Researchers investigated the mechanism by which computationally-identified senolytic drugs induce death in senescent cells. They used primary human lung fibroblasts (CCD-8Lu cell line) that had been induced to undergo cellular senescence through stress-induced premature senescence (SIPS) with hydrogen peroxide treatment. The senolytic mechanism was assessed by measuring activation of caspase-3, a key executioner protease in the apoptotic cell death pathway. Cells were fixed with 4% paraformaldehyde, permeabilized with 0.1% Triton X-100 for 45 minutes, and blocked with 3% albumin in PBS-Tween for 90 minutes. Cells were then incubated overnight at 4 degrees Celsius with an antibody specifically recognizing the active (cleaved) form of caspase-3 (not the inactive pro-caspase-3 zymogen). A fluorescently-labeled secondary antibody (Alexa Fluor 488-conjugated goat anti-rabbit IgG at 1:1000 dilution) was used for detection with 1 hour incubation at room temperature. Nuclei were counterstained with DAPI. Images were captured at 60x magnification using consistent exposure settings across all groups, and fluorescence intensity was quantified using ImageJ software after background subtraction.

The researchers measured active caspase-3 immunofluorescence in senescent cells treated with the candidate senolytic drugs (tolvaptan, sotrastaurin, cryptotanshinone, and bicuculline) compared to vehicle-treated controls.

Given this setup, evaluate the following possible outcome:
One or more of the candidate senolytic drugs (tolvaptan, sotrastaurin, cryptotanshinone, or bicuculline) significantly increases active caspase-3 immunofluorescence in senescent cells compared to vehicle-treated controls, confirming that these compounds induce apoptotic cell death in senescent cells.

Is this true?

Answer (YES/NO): YES